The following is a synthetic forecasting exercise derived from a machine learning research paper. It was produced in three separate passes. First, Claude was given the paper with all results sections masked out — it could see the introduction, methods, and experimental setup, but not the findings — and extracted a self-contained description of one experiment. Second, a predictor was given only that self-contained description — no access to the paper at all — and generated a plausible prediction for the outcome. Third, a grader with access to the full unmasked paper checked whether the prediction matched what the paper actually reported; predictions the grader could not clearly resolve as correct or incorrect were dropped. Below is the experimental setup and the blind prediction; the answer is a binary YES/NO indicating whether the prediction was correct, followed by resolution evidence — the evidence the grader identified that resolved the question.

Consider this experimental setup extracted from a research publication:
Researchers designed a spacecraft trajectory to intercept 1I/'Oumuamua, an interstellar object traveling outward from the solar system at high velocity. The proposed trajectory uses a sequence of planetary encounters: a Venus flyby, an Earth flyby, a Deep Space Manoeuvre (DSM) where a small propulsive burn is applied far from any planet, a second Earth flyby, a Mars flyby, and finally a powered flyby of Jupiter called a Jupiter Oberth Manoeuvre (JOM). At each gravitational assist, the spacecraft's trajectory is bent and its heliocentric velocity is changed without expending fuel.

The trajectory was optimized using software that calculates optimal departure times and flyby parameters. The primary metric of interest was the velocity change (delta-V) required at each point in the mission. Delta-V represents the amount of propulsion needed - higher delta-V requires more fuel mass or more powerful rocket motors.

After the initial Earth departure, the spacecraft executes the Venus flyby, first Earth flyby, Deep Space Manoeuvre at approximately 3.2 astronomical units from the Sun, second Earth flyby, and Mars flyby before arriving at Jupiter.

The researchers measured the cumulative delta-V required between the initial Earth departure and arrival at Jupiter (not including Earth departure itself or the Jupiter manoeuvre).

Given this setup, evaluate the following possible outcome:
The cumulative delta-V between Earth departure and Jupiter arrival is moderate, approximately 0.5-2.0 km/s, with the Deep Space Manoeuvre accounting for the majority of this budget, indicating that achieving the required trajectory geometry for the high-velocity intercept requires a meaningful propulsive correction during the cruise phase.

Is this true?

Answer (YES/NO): NO